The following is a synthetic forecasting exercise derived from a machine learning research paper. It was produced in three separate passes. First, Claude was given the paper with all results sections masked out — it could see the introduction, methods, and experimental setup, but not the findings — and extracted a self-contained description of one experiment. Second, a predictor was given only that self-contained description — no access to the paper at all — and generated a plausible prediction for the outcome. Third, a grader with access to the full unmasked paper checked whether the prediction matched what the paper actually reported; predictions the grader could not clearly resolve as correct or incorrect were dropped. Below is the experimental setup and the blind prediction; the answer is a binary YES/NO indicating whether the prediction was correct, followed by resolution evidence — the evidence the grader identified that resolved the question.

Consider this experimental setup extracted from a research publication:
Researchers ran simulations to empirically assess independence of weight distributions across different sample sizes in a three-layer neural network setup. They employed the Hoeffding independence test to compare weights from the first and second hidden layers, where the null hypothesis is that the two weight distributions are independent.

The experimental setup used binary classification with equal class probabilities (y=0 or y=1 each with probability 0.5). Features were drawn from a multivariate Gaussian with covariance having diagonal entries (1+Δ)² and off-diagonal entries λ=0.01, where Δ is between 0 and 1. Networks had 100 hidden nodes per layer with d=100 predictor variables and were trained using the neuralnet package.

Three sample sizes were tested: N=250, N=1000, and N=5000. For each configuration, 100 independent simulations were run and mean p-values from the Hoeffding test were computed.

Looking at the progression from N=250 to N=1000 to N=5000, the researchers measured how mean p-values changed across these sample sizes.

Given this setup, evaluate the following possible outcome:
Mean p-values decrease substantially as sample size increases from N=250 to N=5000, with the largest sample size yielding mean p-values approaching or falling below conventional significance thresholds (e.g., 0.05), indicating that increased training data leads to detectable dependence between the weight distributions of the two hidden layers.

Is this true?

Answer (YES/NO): NO